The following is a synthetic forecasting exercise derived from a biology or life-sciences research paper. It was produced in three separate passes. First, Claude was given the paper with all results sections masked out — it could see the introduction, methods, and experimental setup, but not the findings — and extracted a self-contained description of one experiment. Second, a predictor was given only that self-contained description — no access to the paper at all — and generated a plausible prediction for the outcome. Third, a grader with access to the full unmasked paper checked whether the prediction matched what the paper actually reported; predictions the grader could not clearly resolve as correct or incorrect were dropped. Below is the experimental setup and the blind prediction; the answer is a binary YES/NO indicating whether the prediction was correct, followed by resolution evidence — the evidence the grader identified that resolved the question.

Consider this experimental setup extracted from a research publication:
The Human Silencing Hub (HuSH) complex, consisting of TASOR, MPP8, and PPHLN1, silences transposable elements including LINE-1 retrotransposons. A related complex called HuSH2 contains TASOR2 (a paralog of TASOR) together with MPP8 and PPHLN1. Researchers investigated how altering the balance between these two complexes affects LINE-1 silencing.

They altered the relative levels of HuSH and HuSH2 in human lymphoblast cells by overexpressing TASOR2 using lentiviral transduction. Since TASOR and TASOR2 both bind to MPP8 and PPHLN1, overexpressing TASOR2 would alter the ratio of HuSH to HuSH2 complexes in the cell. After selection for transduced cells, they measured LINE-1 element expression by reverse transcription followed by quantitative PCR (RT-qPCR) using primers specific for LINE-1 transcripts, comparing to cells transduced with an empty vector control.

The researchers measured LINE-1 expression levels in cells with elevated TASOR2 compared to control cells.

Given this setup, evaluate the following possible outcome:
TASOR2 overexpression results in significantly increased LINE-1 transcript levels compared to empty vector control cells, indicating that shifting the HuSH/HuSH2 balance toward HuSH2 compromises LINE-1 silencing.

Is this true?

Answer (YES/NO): YES